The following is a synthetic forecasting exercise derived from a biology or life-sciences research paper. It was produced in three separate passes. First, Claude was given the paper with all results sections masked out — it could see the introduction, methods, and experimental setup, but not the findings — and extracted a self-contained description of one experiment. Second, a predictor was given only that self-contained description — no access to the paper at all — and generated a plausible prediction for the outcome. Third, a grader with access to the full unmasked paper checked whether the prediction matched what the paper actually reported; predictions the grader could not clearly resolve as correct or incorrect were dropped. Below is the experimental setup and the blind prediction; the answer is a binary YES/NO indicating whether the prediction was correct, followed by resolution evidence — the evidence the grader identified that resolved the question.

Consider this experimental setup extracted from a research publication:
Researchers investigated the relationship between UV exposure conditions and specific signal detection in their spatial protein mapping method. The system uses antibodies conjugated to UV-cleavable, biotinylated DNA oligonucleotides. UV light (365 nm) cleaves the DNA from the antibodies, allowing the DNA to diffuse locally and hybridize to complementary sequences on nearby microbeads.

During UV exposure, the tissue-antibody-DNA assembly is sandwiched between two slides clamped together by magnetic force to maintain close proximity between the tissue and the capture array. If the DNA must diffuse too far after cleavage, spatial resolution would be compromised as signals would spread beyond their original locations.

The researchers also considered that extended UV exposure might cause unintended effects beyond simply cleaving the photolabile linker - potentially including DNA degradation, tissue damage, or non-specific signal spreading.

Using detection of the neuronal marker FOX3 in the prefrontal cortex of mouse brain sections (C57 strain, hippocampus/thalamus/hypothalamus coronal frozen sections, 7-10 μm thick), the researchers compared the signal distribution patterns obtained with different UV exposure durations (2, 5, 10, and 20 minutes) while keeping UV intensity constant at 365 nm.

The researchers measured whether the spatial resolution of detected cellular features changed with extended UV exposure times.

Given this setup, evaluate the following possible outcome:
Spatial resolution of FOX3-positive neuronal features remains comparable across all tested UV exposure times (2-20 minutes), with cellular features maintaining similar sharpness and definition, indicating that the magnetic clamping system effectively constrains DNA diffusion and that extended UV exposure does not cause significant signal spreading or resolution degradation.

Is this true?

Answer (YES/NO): NO